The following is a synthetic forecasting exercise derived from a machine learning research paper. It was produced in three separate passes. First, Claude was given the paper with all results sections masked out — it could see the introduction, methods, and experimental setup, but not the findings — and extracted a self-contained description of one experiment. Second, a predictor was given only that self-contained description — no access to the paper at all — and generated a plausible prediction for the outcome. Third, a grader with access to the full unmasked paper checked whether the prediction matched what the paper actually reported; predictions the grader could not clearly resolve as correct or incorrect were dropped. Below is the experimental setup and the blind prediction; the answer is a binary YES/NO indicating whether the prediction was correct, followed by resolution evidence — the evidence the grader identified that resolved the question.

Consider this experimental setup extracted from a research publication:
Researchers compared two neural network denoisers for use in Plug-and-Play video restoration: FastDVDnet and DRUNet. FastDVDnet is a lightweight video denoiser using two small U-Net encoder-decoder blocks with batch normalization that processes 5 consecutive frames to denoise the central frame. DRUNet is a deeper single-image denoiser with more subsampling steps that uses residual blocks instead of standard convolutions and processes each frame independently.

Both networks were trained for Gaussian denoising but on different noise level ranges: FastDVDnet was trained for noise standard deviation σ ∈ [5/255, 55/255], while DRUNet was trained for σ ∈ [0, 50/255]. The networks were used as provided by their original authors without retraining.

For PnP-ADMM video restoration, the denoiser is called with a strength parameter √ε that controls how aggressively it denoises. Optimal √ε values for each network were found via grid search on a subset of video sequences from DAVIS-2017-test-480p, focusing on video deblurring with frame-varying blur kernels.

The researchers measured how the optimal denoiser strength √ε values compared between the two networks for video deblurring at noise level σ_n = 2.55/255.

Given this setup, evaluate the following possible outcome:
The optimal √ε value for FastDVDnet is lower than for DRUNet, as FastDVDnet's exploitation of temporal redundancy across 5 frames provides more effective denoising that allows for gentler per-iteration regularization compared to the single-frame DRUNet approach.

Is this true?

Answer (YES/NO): NO